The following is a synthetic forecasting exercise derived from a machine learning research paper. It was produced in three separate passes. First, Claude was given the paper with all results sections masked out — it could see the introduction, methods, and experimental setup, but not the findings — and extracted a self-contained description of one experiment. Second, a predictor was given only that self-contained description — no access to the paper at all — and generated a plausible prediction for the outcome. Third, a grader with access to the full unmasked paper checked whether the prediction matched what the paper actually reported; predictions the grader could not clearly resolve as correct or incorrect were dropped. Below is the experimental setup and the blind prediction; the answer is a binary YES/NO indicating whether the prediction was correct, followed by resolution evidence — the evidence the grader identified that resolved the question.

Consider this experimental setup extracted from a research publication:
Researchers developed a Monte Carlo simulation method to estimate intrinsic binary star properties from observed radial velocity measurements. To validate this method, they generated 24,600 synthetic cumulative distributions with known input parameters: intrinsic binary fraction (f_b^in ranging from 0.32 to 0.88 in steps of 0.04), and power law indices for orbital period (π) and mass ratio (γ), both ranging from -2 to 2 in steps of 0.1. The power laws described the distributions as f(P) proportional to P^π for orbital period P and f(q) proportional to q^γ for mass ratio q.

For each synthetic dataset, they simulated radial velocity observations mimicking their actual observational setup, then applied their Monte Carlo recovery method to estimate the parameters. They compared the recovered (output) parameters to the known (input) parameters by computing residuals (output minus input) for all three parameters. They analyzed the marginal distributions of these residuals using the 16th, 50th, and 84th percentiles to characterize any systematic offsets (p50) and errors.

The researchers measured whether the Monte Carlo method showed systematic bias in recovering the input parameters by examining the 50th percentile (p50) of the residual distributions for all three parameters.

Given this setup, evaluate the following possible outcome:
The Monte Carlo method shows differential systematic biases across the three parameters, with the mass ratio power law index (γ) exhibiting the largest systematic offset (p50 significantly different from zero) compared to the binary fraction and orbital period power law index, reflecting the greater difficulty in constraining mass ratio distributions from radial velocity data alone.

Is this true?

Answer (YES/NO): NO